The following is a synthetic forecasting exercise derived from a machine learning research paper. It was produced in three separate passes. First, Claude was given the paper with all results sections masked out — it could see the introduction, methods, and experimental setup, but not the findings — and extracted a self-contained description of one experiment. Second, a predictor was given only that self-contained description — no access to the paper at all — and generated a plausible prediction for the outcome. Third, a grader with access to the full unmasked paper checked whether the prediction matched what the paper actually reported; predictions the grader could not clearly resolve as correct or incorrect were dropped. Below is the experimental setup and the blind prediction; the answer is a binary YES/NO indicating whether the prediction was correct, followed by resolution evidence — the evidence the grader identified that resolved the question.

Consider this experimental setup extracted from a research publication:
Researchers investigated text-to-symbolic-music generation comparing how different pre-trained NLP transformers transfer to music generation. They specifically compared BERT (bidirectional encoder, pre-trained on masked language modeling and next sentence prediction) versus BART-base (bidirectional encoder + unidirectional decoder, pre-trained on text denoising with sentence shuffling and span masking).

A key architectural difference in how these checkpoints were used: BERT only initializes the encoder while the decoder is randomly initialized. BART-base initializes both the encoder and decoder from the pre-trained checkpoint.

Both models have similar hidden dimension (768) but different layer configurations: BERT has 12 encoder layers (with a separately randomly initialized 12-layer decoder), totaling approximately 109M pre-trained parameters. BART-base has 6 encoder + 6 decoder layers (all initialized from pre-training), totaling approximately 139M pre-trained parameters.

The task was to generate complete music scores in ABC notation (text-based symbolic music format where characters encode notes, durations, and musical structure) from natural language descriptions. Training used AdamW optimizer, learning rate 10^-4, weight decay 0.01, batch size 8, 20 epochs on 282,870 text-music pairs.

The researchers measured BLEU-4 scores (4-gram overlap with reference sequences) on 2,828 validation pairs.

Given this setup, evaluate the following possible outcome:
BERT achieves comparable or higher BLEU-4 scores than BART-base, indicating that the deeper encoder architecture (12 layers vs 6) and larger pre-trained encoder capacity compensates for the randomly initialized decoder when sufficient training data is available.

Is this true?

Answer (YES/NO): NO